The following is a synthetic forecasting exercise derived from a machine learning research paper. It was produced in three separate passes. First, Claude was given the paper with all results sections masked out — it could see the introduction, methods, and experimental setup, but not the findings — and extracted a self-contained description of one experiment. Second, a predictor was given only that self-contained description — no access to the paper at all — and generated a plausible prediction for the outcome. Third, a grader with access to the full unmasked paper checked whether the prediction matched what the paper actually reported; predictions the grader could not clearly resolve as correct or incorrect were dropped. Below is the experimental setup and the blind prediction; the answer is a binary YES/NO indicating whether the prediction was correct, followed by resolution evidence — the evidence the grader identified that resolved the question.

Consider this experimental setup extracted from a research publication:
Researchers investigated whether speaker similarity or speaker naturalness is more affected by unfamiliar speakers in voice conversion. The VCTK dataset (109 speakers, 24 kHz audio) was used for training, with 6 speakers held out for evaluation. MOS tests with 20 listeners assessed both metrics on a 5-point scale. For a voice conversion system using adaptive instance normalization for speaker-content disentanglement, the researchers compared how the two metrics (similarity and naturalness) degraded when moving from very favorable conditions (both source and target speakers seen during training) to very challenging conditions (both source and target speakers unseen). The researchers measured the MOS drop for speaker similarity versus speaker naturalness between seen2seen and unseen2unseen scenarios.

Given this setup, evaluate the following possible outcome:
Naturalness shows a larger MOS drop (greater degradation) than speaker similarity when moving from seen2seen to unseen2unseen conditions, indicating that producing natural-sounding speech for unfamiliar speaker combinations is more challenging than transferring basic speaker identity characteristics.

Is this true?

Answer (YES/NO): YES